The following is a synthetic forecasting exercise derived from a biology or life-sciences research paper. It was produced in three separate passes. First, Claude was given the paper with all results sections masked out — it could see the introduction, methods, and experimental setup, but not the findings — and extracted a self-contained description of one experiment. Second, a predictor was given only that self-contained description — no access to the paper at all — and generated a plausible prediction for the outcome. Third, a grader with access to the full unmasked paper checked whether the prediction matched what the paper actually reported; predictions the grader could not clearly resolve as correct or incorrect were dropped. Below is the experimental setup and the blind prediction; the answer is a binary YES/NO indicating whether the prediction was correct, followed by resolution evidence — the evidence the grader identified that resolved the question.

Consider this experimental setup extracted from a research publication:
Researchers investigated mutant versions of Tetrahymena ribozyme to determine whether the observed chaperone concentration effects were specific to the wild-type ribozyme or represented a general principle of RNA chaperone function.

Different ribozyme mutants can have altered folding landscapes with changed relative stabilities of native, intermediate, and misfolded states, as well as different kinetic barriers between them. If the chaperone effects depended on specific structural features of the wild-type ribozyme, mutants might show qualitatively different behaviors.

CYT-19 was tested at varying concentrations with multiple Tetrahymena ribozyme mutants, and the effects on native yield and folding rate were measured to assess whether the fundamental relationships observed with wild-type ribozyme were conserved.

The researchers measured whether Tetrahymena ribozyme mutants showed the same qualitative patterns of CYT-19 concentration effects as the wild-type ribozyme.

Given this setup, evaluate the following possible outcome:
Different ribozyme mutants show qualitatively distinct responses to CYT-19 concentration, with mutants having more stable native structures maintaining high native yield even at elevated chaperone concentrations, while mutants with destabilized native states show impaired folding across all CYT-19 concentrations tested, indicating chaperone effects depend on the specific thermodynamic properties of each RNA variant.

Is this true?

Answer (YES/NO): NO